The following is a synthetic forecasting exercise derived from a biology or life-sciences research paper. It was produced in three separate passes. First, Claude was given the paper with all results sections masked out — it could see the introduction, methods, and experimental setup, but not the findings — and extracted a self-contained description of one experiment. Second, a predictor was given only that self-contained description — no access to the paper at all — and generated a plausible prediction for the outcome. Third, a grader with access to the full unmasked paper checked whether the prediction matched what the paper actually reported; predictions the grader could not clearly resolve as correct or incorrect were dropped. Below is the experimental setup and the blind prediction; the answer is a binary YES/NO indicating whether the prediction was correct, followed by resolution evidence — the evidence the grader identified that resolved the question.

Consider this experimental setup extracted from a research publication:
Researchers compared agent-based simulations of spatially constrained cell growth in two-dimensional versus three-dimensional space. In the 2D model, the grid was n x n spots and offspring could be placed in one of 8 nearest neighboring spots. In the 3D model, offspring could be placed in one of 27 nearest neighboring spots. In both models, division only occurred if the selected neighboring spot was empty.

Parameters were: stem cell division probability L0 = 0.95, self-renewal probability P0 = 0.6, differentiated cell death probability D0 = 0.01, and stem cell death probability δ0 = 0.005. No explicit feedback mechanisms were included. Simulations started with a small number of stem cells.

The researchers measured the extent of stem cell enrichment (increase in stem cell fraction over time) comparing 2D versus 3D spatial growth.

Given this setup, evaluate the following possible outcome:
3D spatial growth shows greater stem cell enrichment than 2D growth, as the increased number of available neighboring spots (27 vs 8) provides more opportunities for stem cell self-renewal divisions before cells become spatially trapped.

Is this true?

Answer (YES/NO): NO